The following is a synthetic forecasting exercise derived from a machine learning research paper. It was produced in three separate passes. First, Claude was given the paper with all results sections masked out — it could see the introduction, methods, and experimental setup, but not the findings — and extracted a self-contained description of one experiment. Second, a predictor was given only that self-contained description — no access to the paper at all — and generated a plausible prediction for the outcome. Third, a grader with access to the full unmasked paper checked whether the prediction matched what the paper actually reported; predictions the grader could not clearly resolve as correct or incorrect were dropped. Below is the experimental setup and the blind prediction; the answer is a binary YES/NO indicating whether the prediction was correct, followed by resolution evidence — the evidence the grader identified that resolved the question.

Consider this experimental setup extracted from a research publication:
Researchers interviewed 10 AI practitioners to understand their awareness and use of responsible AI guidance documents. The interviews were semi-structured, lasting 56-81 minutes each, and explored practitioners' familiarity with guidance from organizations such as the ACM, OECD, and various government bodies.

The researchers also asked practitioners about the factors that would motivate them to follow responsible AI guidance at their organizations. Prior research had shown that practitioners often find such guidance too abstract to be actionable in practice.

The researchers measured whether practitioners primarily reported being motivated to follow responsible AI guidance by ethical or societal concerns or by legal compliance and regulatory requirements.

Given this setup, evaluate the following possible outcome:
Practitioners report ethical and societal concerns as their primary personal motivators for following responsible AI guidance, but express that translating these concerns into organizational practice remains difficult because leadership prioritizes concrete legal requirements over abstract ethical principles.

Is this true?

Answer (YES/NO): NO